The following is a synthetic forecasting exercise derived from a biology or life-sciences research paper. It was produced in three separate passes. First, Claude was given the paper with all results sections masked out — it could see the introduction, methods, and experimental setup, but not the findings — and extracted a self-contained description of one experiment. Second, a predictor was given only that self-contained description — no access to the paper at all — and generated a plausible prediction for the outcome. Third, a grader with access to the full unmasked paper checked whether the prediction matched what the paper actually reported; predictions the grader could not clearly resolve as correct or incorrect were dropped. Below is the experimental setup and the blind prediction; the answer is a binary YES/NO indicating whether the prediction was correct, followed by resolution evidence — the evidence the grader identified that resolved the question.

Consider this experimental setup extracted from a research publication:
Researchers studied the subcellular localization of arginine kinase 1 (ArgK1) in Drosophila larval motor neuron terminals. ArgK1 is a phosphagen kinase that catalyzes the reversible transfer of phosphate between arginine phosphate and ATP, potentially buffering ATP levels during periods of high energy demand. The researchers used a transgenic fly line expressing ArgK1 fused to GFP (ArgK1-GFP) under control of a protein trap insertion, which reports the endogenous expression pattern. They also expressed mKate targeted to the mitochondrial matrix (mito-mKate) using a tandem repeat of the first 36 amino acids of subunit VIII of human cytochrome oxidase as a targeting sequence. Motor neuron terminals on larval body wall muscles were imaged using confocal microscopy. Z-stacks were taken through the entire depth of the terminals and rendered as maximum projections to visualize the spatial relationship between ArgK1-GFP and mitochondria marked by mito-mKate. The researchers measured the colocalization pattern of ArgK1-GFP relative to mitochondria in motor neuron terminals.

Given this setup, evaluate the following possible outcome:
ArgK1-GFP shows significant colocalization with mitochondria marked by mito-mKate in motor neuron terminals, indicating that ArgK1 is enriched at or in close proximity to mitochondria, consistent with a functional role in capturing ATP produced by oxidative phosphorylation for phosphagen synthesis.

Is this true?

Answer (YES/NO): YES